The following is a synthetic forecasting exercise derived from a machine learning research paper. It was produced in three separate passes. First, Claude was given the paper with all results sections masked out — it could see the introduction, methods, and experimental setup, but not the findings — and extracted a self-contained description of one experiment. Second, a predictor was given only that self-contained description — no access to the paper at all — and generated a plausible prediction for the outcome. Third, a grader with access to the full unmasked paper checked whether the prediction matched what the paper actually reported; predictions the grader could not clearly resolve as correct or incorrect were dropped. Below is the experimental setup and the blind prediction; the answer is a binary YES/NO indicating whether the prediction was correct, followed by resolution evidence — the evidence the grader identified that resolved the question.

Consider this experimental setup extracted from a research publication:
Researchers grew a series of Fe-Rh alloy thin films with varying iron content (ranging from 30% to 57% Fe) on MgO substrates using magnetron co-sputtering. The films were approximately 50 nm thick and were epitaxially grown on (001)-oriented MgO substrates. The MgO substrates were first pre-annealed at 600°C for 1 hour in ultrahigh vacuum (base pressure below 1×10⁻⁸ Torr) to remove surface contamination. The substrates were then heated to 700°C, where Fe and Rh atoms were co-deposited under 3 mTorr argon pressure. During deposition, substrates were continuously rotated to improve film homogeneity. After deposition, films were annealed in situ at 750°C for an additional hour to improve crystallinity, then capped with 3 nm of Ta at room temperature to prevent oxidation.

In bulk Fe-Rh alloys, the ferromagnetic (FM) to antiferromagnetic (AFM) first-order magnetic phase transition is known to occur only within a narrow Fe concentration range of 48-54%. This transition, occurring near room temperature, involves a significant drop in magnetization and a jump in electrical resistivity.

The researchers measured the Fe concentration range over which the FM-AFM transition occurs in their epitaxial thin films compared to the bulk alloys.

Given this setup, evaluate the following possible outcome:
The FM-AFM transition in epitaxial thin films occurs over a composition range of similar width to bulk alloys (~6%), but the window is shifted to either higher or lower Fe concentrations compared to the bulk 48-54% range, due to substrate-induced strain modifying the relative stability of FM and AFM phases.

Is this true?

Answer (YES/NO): NO